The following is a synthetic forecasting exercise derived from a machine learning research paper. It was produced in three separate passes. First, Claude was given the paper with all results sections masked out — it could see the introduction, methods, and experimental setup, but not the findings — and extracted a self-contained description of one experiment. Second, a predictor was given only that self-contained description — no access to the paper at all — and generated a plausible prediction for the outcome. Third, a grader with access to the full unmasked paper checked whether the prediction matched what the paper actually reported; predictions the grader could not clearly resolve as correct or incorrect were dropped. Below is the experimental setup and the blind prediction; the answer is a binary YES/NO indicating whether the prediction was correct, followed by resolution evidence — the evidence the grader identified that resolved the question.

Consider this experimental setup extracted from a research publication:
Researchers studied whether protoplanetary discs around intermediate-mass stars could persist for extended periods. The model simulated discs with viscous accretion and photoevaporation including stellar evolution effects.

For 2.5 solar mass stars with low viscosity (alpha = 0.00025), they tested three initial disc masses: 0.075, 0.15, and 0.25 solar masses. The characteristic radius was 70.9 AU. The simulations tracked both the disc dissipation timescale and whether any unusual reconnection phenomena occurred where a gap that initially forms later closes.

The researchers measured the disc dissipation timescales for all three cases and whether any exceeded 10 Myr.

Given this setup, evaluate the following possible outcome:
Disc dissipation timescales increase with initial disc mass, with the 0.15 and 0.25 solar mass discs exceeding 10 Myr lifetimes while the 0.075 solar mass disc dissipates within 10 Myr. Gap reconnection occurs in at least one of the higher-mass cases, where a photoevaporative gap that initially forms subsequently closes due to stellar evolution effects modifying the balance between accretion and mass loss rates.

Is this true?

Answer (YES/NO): NO